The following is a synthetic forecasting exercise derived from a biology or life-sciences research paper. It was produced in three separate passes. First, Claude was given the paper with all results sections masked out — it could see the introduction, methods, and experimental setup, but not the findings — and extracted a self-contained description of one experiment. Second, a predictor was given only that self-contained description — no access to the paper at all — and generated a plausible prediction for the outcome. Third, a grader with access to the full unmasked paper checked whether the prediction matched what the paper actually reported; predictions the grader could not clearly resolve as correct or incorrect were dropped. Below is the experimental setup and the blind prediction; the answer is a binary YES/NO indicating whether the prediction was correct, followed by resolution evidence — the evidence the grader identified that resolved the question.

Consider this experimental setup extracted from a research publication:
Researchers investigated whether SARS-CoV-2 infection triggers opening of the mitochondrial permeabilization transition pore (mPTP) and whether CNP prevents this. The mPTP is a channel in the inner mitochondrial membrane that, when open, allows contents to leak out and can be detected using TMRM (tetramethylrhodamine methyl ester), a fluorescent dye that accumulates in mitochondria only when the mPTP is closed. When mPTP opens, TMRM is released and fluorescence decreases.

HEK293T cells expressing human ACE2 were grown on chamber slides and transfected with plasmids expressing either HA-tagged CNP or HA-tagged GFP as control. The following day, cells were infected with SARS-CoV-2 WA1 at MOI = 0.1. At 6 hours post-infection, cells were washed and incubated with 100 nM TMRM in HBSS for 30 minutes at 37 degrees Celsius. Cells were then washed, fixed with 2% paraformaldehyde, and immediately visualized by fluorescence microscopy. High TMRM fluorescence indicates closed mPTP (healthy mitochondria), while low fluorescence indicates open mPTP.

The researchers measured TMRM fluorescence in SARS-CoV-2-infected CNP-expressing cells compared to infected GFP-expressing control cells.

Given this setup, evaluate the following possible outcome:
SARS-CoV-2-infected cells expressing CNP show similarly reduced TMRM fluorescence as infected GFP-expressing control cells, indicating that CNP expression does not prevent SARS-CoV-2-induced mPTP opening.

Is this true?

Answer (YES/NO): NO